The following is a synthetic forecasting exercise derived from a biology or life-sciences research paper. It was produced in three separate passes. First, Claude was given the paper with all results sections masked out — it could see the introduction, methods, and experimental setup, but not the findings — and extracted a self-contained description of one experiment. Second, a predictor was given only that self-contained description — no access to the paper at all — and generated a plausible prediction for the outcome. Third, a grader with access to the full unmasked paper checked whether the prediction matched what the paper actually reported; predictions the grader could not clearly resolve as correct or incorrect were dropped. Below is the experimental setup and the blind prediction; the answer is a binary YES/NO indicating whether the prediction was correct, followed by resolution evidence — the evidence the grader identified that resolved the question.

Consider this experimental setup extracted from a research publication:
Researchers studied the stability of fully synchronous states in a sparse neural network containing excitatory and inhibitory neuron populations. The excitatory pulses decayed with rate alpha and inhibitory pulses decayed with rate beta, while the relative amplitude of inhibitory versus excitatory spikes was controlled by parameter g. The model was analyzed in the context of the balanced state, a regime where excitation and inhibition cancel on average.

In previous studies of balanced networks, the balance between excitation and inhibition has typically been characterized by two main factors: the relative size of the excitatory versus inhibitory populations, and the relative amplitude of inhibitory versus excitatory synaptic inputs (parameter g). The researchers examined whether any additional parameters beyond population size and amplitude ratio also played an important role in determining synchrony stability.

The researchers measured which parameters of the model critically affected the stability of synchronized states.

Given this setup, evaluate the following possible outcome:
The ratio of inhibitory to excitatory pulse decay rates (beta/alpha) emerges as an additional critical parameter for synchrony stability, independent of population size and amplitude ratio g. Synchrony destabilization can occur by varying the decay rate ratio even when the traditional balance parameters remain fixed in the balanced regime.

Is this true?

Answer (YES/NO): YES